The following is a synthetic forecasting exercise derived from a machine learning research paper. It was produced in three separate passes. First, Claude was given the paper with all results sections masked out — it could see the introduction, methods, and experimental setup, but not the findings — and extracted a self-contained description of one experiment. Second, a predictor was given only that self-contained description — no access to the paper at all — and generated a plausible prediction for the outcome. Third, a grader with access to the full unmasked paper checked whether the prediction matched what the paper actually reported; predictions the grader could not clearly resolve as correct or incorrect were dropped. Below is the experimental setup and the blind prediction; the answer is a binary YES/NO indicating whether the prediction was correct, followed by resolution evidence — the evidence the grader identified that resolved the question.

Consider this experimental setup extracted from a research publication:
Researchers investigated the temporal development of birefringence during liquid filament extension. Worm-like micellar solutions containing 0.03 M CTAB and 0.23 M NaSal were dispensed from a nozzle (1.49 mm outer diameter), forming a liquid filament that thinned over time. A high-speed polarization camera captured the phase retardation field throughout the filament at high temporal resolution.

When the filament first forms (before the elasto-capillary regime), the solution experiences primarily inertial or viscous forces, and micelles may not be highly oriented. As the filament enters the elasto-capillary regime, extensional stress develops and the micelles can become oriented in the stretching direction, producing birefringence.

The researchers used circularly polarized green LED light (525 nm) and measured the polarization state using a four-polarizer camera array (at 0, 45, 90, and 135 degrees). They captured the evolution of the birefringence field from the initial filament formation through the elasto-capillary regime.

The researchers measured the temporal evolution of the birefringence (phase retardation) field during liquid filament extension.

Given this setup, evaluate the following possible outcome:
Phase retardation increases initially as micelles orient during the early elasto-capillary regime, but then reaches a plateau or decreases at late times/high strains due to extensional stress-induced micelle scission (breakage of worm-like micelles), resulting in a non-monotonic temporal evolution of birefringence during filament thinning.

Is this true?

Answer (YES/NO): NO